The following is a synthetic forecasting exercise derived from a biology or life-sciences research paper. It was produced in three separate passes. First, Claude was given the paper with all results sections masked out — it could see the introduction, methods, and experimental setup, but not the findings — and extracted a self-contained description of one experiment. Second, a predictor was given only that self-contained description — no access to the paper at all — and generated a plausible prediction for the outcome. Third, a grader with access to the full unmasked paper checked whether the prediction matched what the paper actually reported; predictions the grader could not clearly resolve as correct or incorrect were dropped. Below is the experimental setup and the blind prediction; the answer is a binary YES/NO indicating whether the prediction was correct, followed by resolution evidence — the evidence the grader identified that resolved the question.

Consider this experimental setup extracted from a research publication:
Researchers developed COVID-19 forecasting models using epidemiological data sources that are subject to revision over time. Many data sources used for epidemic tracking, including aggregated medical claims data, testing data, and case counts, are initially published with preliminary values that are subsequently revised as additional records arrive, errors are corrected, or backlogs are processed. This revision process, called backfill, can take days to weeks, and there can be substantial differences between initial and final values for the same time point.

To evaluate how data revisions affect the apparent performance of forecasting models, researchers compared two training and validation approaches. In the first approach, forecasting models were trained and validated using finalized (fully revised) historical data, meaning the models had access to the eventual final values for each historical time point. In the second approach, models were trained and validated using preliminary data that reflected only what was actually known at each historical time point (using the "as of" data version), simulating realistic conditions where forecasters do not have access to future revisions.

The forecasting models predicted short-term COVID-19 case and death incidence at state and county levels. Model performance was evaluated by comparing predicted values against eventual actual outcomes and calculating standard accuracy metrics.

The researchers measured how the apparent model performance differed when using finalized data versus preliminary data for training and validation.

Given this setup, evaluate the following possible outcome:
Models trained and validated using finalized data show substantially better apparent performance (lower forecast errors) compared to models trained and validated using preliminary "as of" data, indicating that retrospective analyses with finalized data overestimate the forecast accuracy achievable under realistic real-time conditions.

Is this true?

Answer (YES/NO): YES